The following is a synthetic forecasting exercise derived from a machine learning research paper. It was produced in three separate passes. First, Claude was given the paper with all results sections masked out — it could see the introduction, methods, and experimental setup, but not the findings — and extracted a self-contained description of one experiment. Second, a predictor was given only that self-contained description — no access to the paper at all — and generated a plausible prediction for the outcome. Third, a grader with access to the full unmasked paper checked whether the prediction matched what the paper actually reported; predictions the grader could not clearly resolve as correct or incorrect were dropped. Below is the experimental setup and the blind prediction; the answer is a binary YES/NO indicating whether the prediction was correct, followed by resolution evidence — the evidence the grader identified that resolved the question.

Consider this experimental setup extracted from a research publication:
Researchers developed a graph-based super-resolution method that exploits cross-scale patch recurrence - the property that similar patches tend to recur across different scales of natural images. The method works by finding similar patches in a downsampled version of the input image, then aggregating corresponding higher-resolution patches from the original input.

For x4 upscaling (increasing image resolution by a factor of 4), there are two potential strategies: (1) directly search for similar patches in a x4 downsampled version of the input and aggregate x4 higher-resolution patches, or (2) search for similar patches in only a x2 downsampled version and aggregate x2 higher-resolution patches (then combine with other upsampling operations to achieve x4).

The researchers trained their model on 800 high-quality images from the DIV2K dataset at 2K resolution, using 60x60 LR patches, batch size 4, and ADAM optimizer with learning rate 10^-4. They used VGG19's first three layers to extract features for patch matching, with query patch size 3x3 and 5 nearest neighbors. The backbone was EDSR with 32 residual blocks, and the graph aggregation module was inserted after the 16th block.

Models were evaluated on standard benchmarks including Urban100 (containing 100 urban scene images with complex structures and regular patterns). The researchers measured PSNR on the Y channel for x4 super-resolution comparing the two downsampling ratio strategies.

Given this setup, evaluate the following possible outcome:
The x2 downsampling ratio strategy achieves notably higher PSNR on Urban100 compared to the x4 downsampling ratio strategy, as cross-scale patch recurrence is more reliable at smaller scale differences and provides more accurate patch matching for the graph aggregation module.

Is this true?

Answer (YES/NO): YES